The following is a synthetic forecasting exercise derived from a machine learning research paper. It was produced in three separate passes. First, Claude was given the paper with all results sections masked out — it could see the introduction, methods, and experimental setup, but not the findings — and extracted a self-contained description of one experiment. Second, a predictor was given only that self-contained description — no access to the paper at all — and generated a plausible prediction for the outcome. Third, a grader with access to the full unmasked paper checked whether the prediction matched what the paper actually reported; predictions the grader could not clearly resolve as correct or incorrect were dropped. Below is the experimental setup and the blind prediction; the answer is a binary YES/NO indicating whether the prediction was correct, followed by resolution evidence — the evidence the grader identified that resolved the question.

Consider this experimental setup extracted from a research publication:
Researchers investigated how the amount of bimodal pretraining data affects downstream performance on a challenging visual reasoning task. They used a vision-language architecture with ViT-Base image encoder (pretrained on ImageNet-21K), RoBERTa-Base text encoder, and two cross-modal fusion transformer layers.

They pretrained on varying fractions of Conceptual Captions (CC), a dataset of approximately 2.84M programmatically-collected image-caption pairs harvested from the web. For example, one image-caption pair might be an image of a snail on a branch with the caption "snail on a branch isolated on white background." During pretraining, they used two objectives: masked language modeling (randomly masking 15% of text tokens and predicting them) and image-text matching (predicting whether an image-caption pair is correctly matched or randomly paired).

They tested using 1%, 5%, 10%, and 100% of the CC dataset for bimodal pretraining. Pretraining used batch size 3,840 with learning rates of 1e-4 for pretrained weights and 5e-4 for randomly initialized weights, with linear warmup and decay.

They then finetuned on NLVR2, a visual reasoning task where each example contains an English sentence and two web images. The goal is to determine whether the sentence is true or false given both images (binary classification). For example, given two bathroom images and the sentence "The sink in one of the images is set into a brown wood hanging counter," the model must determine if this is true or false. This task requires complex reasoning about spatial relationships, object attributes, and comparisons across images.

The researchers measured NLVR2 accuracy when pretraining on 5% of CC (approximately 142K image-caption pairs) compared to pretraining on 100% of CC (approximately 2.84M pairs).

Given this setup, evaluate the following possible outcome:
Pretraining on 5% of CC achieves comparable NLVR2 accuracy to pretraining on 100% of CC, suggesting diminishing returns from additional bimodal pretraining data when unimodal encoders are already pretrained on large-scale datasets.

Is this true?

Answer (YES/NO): NO